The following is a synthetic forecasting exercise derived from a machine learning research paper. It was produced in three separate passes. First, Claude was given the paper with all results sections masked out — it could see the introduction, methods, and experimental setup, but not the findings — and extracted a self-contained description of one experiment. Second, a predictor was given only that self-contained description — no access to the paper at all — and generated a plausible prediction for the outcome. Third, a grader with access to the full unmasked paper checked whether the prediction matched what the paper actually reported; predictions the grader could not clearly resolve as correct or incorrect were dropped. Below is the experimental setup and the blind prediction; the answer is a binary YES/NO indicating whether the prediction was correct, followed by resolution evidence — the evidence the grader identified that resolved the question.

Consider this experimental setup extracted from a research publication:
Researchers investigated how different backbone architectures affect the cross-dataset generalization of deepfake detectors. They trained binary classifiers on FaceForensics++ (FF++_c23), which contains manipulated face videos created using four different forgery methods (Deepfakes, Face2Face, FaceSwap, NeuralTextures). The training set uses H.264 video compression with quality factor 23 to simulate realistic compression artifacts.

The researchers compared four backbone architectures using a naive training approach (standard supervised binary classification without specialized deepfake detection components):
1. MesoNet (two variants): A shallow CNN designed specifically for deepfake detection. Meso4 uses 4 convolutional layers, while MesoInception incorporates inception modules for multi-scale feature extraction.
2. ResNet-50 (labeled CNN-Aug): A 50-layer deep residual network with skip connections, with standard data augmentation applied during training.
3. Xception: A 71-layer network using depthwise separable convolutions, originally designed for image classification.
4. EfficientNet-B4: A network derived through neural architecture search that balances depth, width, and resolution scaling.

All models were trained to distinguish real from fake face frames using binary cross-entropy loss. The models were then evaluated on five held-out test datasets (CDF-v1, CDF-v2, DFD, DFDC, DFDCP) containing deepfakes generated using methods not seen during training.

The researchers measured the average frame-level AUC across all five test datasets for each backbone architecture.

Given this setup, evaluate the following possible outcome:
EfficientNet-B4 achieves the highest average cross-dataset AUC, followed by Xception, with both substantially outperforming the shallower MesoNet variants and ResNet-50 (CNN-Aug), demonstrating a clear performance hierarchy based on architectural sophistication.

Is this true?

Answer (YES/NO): NO